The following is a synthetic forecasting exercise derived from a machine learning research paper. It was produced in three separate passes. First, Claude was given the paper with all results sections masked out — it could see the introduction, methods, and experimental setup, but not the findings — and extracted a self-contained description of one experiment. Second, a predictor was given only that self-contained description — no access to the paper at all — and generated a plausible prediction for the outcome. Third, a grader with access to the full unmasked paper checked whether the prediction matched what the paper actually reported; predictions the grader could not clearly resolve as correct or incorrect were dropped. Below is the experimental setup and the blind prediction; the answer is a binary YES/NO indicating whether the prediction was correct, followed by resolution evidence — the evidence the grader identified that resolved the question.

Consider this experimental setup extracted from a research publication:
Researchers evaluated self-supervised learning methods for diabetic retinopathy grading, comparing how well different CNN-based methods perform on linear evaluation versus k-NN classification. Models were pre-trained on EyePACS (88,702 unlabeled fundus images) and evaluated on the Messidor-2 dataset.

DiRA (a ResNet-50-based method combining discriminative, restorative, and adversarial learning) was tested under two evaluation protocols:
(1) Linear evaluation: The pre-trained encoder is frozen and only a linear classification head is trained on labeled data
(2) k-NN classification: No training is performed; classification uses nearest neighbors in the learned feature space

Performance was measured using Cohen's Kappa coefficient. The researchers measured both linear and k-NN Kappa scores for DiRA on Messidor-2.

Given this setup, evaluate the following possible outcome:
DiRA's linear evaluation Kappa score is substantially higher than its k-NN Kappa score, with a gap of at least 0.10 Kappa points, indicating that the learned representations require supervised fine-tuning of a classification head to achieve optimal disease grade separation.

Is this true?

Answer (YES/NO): NO